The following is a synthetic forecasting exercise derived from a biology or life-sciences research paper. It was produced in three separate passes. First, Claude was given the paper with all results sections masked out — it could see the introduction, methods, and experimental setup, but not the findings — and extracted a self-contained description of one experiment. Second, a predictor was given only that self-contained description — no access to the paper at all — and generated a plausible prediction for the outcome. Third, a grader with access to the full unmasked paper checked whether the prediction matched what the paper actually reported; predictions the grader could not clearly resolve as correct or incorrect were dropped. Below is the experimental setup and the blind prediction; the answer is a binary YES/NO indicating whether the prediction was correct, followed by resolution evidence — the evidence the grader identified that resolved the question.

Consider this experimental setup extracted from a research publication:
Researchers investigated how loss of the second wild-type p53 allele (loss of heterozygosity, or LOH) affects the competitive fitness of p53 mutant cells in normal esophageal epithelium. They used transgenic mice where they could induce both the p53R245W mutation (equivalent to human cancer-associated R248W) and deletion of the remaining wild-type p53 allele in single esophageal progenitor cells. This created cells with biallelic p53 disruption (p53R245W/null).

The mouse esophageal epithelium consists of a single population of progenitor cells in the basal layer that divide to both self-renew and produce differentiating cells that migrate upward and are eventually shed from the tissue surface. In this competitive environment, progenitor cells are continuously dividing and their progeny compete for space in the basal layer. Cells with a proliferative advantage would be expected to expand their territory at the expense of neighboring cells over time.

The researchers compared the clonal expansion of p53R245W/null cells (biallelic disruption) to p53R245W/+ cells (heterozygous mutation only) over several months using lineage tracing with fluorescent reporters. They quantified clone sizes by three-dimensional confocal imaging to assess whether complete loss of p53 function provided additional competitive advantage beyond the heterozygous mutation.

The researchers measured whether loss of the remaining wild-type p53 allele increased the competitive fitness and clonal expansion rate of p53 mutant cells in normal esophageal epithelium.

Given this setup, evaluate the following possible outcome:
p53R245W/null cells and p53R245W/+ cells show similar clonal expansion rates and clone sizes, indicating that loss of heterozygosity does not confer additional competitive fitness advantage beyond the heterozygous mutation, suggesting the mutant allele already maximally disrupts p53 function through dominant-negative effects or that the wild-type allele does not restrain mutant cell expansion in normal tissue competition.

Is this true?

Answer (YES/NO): YES